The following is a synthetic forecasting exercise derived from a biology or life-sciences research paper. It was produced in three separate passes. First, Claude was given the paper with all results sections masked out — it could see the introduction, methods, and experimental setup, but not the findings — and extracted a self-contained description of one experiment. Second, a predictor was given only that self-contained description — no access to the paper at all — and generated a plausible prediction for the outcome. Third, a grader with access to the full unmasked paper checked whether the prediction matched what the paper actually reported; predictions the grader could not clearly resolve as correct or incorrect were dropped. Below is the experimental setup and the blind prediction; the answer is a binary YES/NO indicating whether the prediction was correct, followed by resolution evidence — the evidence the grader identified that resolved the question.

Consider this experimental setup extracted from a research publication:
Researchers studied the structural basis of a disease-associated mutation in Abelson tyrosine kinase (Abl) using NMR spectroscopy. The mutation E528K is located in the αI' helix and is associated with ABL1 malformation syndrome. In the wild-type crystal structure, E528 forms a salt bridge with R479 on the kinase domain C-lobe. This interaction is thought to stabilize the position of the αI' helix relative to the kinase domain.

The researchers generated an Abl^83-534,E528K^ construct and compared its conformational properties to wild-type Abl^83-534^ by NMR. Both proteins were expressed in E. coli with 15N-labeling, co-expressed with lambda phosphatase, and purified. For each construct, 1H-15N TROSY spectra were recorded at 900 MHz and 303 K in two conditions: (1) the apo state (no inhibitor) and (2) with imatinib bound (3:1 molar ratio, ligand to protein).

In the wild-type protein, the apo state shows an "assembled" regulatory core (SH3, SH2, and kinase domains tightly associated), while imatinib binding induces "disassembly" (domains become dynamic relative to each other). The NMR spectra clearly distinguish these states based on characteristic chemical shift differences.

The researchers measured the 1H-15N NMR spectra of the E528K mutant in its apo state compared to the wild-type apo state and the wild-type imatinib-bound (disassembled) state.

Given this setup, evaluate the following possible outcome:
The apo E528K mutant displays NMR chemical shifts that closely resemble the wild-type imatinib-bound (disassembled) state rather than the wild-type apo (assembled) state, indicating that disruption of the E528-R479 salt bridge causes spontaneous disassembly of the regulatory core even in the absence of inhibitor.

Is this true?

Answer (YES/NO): NO